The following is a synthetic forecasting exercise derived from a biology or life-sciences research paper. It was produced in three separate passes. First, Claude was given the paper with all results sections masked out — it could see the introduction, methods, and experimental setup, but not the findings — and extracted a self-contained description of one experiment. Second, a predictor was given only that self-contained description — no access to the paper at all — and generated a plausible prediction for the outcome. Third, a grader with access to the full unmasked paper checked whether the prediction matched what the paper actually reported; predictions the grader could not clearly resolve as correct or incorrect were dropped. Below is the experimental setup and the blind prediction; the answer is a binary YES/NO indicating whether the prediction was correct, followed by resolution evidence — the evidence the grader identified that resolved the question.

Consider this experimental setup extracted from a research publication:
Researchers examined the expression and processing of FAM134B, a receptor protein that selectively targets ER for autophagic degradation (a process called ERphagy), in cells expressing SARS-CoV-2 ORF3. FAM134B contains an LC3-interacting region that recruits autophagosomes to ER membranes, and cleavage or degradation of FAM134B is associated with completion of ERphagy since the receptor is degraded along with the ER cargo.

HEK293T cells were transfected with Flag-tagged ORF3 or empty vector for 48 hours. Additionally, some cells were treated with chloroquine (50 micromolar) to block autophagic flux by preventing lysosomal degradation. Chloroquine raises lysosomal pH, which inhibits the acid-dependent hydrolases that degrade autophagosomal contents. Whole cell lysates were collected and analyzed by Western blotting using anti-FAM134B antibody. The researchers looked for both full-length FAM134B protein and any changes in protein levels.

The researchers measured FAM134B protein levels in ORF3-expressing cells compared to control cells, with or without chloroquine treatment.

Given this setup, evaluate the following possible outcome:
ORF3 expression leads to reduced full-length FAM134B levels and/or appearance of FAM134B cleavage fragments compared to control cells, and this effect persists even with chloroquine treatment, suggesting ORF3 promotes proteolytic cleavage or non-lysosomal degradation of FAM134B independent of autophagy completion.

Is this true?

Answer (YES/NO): NO